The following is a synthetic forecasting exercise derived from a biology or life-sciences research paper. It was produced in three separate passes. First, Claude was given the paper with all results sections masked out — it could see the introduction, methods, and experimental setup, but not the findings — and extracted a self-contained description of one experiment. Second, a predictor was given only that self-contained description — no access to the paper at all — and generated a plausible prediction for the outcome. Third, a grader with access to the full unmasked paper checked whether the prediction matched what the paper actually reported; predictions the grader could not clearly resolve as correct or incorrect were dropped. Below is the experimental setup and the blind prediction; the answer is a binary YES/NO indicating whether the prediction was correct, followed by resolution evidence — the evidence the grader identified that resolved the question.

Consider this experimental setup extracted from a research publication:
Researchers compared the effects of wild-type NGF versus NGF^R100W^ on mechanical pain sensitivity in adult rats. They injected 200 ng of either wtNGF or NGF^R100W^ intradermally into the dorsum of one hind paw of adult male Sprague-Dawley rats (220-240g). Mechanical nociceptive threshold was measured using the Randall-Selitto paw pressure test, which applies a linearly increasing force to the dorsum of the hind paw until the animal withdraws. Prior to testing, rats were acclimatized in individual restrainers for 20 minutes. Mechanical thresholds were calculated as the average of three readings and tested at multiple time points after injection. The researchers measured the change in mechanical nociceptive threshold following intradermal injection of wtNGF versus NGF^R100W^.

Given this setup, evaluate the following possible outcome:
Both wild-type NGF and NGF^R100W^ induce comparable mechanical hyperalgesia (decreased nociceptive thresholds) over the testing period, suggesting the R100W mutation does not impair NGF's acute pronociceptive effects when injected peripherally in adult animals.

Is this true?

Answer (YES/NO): NO